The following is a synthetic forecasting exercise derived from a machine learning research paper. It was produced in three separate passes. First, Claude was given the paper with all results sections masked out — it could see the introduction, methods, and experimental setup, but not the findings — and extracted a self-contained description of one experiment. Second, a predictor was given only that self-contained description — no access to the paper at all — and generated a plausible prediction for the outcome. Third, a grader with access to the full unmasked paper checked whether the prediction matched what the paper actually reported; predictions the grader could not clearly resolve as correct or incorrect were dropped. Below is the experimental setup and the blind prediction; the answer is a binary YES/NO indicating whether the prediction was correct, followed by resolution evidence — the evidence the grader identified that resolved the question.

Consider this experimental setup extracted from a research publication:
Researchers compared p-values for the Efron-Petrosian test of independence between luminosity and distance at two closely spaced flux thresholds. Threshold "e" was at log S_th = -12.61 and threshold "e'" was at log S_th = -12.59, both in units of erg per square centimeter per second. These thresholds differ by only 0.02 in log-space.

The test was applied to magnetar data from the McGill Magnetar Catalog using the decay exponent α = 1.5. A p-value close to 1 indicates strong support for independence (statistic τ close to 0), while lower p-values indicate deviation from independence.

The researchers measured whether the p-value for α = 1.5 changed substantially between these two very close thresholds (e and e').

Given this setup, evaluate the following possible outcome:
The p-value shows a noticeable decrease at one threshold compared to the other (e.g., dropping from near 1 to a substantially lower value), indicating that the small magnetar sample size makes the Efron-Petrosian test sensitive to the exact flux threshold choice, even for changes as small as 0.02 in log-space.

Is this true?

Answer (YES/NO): YES